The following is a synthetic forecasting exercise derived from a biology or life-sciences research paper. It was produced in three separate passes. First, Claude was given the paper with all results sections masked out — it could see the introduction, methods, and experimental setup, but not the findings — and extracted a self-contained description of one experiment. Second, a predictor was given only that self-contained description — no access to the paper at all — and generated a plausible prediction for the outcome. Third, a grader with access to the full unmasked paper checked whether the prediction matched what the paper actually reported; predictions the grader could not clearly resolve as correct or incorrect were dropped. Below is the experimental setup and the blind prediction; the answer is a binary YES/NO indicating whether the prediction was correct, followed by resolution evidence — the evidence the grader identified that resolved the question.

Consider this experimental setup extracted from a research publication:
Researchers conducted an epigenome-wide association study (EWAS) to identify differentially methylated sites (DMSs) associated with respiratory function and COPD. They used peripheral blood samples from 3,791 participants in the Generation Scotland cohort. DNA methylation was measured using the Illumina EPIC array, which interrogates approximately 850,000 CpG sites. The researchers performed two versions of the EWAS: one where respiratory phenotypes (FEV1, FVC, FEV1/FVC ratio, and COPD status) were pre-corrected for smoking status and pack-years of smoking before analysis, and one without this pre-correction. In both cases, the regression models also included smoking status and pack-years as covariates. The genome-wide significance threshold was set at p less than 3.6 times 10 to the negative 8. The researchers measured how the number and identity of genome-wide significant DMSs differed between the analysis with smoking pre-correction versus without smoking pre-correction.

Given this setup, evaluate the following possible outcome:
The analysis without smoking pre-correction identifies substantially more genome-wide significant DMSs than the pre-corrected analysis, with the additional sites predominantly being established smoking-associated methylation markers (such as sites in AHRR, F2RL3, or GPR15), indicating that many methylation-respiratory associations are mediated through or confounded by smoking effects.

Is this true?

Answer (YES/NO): NO